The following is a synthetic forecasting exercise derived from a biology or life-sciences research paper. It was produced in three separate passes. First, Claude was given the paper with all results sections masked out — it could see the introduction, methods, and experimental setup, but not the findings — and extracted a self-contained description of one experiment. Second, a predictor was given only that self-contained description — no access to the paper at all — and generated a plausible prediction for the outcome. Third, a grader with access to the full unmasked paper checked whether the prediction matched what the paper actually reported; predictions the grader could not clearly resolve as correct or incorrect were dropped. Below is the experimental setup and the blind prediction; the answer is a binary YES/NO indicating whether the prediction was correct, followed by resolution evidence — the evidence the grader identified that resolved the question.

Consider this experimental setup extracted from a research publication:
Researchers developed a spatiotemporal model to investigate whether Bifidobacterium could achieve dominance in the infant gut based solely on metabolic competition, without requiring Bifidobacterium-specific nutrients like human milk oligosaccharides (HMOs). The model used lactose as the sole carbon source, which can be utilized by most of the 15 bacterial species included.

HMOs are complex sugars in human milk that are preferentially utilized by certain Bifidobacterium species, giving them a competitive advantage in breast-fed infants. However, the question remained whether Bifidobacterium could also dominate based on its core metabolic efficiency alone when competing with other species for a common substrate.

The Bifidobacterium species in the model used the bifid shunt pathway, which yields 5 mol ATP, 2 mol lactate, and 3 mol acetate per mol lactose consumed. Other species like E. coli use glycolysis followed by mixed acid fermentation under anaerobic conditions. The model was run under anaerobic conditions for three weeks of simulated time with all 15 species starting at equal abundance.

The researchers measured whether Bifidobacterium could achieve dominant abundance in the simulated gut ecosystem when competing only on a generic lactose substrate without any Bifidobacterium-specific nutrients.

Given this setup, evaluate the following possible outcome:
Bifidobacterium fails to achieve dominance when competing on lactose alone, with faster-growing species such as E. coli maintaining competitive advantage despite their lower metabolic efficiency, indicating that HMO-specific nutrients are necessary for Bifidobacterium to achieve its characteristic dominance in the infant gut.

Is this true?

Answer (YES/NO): NO